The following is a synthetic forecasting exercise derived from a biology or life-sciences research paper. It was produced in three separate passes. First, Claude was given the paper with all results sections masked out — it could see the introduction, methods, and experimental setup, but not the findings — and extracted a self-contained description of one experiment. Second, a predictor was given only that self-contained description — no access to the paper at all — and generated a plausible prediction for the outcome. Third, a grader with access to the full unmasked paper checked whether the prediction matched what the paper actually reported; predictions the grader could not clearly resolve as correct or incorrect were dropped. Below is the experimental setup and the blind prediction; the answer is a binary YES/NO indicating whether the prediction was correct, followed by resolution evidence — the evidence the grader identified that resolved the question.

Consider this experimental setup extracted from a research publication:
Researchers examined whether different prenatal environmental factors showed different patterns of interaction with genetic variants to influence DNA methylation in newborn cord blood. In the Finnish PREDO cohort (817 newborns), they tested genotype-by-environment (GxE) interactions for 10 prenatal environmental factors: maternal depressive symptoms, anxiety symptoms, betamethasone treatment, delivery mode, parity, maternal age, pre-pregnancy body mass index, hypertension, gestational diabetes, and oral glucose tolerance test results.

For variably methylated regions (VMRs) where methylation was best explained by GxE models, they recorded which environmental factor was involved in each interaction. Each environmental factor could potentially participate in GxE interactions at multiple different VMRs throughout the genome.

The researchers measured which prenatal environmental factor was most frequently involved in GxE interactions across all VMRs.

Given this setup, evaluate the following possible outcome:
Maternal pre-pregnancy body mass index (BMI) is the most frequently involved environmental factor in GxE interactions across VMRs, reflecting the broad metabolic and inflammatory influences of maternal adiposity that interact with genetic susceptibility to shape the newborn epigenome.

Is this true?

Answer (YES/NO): NO